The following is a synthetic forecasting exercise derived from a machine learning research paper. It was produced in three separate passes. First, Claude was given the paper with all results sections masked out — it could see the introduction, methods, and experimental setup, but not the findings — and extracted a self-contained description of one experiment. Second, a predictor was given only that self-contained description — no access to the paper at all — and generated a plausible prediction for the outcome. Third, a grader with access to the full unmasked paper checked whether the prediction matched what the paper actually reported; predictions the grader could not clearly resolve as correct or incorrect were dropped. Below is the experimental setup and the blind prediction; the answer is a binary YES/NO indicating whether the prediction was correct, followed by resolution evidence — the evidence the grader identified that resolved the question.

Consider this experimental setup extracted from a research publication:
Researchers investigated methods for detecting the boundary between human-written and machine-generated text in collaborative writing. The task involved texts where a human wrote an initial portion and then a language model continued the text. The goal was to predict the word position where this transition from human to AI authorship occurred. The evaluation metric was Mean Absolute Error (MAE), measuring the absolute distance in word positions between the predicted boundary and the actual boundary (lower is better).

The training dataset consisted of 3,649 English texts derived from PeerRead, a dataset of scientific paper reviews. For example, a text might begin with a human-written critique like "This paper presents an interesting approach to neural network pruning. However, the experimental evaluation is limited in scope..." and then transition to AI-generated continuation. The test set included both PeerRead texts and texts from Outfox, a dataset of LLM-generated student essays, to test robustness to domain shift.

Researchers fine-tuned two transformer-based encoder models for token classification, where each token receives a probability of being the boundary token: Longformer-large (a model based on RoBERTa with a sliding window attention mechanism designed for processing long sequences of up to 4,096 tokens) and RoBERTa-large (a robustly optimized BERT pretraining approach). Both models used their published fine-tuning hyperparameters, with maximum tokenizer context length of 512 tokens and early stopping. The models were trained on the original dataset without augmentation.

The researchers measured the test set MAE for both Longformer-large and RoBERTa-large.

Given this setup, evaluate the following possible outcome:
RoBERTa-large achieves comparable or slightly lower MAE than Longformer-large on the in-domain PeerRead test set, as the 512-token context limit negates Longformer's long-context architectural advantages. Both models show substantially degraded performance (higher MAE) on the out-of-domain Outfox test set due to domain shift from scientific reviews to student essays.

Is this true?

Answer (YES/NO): NO